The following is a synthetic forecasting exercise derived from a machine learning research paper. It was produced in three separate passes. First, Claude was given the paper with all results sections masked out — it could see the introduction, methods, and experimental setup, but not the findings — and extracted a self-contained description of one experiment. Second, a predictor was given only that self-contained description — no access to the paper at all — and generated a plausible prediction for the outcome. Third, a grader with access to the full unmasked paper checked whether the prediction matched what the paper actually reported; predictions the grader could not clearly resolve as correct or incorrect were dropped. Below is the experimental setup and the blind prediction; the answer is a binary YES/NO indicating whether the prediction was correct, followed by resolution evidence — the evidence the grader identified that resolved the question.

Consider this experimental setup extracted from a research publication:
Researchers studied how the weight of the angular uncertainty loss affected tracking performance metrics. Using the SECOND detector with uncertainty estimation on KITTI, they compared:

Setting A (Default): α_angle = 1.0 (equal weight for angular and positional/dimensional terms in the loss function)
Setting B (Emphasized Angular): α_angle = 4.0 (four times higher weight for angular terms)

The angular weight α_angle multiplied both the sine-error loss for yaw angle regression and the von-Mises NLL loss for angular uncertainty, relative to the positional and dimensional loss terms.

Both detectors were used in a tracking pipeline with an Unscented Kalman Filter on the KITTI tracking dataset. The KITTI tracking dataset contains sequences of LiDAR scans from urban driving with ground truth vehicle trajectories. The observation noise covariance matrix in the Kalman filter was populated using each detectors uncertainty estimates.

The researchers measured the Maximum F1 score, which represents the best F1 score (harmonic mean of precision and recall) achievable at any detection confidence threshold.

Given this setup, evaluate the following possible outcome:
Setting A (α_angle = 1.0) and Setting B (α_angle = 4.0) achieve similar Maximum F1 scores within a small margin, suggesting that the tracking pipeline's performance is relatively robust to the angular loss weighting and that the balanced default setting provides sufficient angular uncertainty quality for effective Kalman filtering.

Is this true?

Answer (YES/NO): NO